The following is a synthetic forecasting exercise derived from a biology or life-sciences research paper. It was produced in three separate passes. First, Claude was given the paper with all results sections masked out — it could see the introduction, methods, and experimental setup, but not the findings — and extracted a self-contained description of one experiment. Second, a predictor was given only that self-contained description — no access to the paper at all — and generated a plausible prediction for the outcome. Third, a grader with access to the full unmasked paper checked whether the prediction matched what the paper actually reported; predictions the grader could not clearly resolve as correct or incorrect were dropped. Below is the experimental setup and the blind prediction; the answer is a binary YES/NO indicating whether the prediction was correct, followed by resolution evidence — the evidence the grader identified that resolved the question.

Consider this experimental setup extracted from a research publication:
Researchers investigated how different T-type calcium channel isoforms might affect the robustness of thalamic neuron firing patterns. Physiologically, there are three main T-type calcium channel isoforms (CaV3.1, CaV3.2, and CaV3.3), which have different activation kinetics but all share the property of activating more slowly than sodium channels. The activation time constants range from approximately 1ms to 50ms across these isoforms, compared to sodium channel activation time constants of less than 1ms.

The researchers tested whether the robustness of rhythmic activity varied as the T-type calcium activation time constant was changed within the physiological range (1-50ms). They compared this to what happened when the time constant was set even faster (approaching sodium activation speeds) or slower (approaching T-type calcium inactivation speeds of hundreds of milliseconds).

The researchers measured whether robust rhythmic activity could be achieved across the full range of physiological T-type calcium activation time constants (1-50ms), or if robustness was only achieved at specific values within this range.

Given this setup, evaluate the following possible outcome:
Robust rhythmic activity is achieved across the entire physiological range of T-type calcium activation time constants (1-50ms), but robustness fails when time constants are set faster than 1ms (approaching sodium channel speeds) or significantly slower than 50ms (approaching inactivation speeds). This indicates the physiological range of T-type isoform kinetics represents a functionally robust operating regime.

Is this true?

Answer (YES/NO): YES